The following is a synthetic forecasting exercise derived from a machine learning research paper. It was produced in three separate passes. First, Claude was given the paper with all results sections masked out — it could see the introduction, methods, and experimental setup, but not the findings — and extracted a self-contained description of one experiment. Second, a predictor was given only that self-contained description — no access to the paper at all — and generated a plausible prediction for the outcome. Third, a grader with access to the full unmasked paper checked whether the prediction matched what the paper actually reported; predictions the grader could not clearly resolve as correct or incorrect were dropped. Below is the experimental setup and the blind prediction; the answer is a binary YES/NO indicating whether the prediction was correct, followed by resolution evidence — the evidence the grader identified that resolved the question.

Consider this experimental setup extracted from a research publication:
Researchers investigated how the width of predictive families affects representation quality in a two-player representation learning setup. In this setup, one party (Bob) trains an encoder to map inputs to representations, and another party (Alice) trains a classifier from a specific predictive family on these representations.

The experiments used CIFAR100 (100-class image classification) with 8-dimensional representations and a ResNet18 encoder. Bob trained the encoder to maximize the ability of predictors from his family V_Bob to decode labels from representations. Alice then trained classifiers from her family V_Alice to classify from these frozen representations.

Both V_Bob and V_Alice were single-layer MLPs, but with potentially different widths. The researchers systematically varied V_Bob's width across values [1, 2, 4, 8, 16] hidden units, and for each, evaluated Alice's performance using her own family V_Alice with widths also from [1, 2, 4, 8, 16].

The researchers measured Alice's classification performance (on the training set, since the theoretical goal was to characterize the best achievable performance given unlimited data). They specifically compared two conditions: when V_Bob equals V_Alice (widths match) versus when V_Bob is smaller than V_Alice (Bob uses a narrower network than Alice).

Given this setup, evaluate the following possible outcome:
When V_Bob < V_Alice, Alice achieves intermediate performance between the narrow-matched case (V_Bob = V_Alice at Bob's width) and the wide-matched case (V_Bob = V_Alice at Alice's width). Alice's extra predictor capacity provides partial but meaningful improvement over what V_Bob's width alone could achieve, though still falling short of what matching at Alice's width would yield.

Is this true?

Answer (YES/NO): NO